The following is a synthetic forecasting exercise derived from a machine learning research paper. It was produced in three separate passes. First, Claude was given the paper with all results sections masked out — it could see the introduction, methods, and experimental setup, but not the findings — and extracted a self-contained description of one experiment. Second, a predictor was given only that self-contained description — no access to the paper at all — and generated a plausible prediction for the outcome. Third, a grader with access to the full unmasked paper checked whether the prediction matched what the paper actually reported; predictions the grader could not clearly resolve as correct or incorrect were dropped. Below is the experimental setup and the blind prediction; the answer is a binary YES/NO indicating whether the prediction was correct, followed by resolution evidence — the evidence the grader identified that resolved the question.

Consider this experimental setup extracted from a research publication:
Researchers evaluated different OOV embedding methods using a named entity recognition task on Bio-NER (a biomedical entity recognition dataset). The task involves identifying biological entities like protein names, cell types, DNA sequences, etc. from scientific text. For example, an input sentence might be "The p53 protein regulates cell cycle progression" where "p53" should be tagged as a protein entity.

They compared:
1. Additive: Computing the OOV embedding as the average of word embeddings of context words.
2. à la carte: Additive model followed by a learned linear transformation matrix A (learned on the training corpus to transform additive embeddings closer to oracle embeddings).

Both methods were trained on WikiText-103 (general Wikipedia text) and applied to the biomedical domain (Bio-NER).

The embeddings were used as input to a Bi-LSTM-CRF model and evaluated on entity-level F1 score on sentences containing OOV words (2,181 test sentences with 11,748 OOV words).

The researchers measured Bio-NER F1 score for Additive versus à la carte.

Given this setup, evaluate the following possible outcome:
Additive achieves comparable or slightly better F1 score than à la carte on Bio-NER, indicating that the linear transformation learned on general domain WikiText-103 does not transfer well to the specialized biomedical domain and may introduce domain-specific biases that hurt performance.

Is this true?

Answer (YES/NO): NO